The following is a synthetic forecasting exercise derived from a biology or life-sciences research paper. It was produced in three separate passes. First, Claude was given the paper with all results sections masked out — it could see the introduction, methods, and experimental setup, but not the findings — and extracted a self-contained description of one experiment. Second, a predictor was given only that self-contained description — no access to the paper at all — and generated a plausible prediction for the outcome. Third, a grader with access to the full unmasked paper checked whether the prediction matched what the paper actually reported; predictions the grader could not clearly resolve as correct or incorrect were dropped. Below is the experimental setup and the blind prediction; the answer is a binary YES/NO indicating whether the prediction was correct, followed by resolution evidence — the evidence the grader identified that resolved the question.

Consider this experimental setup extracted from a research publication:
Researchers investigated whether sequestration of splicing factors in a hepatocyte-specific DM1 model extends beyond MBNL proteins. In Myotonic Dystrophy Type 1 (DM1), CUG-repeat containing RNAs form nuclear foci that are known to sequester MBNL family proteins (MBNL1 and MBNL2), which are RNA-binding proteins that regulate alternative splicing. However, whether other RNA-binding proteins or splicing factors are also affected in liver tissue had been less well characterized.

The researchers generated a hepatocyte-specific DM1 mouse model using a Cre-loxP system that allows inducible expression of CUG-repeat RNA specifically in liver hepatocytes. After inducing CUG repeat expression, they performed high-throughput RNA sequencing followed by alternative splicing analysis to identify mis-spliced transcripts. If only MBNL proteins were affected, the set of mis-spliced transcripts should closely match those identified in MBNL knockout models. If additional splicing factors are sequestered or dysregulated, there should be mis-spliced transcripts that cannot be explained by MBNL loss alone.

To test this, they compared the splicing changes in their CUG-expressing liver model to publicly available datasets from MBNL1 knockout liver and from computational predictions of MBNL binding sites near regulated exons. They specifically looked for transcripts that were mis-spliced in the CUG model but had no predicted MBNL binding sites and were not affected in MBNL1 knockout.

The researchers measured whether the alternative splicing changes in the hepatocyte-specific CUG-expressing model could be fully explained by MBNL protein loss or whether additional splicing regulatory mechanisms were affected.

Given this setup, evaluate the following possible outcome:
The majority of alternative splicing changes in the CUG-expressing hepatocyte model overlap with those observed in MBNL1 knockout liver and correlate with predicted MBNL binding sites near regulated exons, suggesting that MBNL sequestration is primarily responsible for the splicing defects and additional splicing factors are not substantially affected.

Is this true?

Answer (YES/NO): NO